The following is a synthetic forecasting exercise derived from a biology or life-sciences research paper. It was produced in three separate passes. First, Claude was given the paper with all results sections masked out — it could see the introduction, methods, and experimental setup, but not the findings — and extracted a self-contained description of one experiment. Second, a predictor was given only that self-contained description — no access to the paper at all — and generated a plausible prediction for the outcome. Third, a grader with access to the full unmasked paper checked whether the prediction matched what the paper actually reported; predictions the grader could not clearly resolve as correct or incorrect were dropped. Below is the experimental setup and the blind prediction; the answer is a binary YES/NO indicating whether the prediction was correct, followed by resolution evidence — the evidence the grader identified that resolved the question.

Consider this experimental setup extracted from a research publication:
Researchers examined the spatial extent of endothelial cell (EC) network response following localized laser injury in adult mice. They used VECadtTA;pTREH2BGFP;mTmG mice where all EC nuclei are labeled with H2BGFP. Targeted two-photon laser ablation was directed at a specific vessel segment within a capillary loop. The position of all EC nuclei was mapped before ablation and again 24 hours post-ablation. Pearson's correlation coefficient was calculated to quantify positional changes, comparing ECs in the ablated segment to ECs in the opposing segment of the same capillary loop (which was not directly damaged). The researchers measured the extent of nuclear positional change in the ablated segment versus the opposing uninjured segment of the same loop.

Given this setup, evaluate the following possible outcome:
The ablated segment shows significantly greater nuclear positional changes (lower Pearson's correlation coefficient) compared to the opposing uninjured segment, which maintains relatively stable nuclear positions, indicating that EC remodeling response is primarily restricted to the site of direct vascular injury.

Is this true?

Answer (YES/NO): YES